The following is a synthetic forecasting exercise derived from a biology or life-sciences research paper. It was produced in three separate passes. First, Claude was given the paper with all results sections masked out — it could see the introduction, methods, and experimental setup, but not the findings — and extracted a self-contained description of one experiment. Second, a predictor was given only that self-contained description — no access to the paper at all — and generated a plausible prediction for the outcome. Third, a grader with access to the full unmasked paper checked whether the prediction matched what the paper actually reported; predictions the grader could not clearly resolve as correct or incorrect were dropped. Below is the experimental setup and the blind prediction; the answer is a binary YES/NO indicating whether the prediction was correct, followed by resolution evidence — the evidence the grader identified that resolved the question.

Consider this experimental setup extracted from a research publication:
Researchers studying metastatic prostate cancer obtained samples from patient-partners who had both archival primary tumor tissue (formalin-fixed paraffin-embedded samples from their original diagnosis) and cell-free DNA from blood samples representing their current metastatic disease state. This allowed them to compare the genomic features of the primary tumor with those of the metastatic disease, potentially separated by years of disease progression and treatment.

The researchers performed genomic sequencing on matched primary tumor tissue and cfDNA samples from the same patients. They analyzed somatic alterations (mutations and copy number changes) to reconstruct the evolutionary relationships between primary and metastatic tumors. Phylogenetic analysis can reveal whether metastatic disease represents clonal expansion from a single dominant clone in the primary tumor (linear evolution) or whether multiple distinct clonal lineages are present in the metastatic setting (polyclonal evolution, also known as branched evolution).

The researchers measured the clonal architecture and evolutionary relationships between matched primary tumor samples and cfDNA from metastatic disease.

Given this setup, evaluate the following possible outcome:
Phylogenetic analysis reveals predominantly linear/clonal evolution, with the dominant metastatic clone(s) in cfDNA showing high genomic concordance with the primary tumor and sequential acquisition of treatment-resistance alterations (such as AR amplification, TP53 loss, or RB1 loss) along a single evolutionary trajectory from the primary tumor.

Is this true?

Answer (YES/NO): NO